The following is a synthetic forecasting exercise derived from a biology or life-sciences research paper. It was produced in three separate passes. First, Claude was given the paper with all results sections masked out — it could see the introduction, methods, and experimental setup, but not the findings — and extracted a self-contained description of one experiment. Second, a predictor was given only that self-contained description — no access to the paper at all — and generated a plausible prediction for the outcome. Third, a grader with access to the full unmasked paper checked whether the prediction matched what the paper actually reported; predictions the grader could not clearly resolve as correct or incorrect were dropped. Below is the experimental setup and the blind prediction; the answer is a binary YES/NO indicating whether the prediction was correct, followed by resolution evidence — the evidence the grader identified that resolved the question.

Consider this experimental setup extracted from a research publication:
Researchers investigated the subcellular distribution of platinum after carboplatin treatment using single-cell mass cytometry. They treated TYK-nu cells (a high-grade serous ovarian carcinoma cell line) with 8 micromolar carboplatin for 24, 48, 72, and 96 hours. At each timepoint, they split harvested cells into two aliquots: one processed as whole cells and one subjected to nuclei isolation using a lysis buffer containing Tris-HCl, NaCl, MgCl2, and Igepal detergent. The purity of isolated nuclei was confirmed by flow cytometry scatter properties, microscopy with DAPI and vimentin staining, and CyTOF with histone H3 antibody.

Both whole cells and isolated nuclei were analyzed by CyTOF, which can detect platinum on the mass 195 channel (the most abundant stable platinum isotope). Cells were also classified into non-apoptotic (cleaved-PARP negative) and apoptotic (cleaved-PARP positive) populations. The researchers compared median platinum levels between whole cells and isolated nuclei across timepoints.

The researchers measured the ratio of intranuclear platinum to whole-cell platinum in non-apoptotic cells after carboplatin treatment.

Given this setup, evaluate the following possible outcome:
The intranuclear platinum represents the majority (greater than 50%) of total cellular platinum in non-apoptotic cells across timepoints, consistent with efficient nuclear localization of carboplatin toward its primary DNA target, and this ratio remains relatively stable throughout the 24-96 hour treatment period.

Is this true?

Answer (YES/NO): NO